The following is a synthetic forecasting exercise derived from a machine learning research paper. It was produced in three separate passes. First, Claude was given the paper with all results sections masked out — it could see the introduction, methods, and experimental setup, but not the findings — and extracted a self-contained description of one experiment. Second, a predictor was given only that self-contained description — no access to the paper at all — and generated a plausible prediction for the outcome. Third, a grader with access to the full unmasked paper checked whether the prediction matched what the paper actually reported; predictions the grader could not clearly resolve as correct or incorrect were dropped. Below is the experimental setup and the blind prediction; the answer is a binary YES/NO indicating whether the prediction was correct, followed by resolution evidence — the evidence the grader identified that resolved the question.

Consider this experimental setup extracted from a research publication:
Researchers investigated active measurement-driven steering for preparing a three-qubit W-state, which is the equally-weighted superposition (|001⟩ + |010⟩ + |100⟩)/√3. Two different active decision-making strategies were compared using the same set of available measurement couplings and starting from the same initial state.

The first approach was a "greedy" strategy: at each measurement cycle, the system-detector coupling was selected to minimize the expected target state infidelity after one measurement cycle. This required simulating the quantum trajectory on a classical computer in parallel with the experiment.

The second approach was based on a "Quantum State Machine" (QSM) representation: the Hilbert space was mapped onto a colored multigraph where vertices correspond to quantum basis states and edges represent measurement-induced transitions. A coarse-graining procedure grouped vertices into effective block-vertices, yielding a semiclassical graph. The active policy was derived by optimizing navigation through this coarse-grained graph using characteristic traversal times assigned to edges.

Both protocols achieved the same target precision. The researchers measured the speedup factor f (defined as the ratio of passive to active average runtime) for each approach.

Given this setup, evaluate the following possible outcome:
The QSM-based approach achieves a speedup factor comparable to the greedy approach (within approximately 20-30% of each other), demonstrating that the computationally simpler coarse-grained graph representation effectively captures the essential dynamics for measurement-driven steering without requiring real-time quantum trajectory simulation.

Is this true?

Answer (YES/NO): YES